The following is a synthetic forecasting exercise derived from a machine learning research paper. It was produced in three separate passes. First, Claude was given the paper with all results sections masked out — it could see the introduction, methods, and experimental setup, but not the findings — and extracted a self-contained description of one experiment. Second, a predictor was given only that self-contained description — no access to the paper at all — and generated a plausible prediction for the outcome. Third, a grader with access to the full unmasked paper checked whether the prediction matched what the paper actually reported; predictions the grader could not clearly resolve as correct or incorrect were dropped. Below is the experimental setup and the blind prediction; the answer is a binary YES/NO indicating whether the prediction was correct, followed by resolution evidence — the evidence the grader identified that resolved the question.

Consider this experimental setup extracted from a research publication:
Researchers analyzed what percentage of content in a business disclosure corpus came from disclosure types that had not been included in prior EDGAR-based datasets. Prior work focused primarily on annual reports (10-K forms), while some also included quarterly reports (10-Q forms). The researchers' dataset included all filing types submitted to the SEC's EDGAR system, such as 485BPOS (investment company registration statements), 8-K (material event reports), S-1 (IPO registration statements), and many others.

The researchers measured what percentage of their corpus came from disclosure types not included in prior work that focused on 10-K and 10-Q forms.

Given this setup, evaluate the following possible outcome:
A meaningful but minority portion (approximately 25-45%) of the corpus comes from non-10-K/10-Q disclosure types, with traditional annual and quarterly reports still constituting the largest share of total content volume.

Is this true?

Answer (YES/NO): NO